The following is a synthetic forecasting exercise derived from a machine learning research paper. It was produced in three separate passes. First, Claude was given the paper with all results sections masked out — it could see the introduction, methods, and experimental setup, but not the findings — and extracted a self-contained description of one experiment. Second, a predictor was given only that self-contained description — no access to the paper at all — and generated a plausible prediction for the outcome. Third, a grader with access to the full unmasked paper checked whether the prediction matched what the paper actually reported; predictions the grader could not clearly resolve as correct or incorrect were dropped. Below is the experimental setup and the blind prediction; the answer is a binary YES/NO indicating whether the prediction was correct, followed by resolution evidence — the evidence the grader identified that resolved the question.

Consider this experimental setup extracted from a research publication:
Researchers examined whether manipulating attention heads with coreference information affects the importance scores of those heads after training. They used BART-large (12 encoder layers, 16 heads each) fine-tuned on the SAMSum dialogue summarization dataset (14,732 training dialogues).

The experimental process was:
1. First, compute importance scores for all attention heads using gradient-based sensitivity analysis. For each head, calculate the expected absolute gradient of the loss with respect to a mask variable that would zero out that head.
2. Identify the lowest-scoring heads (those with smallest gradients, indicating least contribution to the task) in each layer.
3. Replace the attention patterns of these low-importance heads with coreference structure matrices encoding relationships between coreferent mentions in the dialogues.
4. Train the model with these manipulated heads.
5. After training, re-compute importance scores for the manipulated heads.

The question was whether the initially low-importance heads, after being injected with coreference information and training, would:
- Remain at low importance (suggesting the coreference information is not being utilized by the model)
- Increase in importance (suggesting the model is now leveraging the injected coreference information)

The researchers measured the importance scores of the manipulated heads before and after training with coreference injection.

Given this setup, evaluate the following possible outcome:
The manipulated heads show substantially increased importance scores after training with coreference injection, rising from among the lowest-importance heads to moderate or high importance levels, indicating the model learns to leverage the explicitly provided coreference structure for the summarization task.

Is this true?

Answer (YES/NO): YES